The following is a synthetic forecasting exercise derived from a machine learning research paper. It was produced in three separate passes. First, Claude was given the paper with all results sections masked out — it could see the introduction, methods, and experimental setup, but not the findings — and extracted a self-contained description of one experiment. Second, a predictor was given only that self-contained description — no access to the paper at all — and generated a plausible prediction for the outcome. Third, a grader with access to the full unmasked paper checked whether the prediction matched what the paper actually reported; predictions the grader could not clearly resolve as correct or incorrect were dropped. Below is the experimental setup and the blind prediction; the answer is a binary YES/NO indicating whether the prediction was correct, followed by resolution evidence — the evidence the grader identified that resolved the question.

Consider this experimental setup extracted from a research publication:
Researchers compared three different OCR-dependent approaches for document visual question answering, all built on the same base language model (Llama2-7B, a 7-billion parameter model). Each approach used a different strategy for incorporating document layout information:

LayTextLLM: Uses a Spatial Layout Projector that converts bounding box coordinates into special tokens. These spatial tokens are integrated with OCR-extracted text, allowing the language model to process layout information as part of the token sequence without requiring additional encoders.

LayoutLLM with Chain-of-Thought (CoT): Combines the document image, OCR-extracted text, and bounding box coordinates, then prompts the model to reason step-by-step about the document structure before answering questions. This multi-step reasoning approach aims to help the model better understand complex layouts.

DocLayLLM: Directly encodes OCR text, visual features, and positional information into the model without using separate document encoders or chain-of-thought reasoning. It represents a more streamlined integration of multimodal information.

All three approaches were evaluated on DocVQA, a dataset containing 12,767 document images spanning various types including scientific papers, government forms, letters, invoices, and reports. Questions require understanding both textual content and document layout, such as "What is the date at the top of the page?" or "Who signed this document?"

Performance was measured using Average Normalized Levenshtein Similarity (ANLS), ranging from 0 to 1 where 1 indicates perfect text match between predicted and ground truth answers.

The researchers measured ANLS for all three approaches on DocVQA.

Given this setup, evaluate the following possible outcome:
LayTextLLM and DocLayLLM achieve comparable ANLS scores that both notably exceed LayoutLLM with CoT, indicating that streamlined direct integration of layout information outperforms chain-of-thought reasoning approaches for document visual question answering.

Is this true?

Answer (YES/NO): NO